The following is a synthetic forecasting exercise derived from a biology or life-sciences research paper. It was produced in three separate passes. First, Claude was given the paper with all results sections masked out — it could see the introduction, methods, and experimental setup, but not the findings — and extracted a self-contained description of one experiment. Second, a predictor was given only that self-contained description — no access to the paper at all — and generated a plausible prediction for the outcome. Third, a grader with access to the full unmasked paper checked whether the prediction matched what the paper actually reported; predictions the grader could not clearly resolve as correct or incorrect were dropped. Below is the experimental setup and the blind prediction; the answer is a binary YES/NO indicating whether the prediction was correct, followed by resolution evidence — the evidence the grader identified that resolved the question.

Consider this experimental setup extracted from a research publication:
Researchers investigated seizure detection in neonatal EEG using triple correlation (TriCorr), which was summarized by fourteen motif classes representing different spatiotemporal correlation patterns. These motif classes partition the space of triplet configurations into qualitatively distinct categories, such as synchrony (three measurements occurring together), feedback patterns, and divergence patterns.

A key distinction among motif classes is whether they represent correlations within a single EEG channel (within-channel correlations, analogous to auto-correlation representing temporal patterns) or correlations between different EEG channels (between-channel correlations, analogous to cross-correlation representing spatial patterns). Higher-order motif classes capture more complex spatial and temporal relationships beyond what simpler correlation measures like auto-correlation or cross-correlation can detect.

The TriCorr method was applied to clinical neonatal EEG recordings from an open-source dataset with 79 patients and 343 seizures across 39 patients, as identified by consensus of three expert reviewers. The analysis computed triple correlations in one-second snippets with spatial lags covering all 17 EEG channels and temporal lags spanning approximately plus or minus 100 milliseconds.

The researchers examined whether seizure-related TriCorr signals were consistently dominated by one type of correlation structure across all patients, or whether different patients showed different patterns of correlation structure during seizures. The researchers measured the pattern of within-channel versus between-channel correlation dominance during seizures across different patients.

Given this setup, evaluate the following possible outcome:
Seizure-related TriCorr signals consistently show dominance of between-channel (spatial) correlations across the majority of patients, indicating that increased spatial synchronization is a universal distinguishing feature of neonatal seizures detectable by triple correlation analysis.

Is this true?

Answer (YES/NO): NO